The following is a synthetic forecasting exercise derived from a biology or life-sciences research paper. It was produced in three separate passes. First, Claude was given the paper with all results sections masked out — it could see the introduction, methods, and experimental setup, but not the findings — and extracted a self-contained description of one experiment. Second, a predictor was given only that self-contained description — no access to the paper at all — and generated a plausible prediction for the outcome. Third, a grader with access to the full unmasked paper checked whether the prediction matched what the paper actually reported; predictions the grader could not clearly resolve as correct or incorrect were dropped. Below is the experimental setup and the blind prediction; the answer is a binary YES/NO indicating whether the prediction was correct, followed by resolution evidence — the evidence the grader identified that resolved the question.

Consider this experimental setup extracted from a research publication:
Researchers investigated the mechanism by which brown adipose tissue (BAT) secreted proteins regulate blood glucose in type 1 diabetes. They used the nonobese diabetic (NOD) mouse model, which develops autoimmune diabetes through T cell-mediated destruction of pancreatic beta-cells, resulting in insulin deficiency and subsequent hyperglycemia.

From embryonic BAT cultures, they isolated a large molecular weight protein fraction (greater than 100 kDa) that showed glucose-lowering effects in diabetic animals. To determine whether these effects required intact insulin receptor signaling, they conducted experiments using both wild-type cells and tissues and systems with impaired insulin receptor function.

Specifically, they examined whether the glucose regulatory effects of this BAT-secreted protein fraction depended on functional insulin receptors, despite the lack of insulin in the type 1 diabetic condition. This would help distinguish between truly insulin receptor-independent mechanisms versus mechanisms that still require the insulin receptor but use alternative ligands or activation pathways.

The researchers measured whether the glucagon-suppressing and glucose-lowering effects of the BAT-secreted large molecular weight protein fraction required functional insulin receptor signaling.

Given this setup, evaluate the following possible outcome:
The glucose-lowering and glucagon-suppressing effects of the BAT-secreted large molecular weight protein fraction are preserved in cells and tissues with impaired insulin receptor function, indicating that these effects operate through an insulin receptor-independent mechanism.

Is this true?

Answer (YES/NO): NO